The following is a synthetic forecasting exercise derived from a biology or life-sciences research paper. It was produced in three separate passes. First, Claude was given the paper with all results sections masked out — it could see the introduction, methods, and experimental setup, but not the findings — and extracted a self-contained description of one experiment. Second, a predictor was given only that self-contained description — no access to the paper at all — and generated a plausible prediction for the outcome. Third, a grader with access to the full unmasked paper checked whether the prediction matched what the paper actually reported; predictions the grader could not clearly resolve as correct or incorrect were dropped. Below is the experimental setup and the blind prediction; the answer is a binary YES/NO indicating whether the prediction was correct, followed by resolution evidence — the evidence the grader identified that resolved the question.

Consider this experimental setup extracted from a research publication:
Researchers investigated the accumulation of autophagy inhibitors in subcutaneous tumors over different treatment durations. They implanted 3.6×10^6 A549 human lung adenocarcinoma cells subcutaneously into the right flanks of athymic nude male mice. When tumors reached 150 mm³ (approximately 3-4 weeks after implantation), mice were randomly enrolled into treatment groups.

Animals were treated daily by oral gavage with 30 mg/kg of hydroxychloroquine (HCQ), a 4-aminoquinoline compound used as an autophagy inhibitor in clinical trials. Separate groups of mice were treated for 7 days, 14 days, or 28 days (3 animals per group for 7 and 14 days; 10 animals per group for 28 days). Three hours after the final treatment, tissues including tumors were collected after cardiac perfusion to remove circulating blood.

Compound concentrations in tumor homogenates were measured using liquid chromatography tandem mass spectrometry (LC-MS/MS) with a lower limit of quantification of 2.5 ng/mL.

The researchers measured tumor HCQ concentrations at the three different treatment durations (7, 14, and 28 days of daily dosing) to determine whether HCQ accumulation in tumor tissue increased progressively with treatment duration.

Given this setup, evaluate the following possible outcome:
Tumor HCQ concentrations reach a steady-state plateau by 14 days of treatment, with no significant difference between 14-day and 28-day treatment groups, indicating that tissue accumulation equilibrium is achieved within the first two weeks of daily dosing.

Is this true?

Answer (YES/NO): NO